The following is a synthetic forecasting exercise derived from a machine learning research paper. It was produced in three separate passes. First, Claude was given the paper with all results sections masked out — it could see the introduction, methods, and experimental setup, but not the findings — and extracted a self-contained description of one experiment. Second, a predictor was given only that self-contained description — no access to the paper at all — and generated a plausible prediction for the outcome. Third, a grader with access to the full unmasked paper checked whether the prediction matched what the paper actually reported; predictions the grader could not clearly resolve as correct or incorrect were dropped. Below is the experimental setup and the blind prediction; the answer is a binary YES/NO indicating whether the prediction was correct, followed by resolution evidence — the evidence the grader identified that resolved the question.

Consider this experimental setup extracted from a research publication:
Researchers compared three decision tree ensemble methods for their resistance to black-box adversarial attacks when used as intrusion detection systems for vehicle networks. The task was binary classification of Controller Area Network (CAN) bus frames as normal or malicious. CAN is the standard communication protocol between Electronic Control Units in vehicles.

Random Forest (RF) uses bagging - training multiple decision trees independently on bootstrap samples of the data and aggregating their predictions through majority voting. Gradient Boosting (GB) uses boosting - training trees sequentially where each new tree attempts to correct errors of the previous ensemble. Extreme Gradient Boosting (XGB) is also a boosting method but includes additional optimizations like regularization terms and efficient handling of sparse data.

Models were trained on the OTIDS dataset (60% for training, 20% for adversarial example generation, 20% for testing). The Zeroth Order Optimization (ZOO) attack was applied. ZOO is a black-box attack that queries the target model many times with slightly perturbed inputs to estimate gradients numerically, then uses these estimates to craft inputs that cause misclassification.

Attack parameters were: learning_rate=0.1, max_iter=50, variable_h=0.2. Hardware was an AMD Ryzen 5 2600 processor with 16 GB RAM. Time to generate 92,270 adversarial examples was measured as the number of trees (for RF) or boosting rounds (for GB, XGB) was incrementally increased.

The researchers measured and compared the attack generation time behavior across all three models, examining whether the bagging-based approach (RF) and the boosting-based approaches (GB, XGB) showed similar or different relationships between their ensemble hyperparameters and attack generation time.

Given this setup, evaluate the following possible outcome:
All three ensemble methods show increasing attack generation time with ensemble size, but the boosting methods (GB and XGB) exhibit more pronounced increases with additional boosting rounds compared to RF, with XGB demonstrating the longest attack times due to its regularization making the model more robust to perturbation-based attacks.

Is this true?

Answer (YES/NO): NO